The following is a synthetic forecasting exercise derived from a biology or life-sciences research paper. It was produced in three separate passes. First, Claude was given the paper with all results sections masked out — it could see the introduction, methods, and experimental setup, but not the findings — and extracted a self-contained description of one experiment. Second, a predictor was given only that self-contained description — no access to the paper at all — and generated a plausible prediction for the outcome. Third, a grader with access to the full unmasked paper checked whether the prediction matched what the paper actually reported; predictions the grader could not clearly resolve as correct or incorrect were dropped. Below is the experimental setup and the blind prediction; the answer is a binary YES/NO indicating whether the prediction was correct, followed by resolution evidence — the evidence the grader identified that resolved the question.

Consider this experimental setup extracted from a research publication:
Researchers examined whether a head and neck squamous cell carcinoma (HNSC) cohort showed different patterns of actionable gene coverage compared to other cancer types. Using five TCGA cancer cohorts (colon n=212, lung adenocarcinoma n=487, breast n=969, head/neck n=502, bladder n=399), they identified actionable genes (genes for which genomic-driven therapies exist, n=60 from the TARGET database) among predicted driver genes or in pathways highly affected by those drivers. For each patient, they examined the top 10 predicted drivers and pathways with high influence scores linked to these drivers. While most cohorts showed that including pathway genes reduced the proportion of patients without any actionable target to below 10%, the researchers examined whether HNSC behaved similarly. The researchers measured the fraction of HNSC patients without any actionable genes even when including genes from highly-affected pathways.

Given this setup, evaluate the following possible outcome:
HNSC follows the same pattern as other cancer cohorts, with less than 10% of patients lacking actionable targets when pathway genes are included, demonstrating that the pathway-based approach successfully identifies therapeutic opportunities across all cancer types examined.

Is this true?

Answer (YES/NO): NO